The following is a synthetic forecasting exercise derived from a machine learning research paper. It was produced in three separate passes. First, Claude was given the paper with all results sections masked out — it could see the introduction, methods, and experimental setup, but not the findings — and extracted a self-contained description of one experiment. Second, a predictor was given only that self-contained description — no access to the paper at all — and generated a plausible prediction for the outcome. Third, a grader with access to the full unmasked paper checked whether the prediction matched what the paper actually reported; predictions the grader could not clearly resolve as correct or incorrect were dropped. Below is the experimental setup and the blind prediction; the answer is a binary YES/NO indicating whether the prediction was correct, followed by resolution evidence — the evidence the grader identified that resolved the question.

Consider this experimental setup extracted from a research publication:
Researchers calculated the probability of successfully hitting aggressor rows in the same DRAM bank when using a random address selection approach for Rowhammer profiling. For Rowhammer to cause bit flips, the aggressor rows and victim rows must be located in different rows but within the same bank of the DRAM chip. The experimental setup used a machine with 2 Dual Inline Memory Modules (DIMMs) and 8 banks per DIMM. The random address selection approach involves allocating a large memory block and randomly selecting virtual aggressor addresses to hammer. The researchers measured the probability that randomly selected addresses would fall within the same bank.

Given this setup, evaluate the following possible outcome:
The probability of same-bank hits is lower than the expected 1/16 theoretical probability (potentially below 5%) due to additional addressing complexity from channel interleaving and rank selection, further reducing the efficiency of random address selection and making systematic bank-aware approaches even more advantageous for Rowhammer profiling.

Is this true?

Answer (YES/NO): NO